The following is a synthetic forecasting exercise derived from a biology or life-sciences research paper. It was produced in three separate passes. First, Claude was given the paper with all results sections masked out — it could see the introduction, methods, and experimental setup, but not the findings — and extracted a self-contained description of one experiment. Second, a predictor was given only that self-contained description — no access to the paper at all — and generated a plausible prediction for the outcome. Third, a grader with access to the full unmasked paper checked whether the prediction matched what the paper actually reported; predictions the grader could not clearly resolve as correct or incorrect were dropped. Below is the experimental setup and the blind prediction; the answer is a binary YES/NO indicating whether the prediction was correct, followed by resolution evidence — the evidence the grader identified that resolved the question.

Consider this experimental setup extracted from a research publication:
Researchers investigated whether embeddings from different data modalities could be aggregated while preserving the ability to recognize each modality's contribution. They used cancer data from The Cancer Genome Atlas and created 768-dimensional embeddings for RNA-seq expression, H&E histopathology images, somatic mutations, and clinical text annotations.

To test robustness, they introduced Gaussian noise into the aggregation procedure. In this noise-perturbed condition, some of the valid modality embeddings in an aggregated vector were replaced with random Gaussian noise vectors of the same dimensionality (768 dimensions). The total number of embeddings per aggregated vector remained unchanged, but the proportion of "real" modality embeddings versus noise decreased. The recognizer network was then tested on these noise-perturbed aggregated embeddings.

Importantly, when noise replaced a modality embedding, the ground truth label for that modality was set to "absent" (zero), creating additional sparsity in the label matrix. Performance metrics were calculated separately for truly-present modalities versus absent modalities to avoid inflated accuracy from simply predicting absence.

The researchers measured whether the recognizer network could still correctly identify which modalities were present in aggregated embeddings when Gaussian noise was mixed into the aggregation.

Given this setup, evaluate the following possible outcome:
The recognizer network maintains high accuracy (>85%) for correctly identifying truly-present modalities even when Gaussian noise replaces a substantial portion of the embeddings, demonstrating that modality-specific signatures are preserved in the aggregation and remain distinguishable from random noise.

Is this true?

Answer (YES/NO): NO